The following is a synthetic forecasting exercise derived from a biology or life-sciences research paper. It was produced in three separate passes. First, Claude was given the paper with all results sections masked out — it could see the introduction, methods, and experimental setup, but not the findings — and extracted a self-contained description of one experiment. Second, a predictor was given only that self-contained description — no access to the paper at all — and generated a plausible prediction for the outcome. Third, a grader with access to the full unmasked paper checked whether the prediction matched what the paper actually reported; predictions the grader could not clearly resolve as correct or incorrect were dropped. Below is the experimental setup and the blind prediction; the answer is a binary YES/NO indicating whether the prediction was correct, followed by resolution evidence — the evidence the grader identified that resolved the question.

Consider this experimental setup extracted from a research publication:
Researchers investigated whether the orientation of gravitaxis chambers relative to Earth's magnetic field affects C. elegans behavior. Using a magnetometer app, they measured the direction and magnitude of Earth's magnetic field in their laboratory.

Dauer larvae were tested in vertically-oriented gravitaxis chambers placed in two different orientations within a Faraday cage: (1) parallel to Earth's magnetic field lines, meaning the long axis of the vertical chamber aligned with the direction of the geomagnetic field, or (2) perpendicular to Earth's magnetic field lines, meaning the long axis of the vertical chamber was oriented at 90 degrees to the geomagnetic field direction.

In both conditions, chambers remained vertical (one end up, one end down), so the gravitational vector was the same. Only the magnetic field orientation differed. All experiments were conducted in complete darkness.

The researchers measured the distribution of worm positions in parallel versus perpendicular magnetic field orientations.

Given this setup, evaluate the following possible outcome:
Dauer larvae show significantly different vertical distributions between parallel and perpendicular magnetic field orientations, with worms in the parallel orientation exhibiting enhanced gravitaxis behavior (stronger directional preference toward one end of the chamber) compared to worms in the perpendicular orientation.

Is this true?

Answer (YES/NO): NO